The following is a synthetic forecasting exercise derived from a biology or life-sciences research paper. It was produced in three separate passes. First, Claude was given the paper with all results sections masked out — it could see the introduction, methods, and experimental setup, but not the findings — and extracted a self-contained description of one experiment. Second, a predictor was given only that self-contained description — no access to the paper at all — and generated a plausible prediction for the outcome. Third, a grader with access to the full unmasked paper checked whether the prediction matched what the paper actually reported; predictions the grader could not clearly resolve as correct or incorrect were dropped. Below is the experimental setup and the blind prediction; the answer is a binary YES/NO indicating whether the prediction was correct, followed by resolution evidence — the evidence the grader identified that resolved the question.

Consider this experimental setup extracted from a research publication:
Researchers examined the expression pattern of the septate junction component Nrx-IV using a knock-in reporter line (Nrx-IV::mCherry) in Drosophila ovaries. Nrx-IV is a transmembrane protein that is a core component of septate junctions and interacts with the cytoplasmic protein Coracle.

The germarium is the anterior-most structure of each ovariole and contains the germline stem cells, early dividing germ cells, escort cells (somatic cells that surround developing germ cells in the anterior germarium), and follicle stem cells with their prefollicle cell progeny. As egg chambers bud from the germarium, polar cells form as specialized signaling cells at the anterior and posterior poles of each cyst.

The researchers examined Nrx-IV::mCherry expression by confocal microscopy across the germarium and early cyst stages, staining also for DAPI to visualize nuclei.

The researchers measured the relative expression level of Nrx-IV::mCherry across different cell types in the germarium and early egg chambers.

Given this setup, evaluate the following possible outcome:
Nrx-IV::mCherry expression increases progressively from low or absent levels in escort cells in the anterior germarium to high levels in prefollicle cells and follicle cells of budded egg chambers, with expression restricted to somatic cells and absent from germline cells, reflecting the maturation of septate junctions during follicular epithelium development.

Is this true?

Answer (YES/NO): NO